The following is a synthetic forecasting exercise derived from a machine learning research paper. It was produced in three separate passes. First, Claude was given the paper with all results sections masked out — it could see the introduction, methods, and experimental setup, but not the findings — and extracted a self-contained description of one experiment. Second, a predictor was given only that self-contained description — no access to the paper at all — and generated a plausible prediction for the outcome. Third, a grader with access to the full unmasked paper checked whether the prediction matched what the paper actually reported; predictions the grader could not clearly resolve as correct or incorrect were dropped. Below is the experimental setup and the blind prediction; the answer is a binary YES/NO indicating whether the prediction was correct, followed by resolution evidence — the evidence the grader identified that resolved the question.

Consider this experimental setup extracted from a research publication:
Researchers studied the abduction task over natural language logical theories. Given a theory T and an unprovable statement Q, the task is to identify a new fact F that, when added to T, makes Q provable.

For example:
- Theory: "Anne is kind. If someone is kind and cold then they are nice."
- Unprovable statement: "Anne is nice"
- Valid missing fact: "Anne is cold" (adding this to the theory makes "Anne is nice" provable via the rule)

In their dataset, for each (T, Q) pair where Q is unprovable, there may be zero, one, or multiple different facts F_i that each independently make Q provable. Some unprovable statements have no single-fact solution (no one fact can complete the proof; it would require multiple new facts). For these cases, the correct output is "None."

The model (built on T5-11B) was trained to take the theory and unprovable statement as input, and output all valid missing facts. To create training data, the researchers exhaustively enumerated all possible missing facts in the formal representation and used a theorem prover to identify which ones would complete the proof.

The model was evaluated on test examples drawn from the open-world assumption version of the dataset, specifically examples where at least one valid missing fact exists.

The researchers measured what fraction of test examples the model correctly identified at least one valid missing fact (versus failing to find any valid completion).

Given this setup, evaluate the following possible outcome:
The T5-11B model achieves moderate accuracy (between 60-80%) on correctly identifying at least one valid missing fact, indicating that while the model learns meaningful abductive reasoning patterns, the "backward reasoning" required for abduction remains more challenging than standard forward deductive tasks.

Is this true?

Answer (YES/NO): NO